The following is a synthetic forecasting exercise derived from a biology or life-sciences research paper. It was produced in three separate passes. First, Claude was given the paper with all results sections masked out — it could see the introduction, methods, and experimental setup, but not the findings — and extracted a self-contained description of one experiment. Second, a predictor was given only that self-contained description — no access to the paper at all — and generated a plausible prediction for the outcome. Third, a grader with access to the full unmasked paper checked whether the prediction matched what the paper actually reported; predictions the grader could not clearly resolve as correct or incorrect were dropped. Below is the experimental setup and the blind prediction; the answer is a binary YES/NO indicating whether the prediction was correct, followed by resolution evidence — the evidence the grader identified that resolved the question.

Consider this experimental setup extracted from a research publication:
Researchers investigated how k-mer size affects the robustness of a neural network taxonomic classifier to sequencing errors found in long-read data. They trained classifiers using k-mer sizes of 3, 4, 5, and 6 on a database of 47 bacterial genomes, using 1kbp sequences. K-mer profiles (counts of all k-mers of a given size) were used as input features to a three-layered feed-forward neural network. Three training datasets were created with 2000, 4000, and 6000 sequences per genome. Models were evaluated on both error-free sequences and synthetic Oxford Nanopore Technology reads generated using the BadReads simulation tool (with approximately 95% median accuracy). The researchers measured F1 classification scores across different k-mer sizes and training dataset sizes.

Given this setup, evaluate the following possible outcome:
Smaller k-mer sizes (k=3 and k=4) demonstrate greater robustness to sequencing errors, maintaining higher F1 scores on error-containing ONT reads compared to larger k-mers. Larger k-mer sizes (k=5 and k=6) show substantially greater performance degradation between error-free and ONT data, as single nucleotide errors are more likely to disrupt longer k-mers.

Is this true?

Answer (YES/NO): NO